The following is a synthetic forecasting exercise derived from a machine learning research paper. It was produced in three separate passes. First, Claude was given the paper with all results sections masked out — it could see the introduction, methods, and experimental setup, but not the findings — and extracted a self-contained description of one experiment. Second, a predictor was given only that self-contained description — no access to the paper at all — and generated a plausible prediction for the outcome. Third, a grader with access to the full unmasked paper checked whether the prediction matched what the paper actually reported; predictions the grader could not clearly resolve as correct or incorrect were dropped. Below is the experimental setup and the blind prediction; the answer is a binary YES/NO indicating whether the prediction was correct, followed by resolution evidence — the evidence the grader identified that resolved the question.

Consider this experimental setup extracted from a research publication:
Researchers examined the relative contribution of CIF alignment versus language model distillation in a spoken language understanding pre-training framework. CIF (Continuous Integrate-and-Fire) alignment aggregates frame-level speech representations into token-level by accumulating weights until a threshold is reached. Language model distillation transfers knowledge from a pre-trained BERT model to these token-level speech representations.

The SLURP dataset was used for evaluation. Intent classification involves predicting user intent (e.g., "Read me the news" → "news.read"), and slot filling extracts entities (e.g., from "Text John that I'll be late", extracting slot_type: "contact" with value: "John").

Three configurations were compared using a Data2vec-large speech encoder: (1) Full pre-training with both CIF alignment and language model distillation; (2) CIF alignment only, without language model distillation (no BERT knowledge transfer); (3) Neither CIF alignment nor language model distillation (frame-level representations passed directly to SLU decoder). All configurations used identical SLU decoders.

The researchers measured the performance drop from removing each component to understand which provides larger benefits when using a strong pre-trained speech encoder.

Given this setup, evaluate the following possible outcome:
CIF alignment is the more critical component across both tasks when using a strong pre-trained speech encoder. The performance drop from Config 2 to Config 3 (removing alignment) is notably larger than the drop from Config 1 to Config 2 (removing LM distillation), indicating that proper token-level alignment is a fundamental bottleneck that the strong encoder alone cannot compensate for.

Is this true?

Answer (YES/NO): YES